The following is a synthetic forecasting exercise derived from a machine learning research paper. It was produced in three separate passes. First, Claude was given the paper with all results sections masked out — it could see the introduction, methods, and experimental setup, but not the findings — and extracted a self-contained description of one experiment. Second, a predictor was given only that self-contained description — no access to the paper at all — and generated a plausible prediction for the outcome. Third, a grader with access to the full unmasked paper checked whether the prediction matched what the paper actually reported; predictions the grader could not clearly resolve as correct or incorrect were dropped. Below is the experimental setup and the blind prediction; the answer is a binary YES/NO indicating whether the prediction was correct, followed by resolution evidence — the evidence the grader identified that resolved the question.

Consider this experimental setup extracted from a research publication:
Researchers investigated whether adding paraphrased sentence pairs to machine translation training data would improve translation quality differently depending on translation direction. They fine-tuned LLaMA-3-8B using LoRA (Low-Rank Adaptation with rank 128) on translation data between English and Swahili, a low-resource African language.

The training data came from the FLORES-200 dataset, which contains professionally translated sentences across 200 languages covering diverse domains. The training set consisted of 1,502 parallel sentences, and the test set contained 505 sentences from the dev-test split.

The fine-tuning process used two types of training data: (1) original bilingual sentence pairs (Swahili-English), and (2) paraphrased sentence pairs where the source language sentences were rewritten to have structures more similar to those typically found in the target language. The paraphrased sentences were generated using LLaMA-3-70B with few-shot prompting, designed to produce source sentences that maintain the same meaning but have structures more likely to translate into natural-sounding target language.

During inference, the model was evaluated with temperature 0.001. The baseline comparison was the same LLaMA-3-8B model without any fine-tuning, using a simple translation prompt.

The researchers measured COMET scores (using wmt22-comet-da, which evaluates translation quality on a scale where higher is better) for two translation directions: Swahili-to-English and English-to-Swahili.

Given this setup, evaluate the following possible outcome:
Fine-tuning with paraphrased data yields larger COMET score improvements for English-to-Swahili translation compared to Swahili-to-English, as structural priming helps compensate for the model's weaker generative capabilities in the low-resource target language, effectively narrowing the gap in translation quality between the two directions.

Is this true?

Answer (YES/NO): NO